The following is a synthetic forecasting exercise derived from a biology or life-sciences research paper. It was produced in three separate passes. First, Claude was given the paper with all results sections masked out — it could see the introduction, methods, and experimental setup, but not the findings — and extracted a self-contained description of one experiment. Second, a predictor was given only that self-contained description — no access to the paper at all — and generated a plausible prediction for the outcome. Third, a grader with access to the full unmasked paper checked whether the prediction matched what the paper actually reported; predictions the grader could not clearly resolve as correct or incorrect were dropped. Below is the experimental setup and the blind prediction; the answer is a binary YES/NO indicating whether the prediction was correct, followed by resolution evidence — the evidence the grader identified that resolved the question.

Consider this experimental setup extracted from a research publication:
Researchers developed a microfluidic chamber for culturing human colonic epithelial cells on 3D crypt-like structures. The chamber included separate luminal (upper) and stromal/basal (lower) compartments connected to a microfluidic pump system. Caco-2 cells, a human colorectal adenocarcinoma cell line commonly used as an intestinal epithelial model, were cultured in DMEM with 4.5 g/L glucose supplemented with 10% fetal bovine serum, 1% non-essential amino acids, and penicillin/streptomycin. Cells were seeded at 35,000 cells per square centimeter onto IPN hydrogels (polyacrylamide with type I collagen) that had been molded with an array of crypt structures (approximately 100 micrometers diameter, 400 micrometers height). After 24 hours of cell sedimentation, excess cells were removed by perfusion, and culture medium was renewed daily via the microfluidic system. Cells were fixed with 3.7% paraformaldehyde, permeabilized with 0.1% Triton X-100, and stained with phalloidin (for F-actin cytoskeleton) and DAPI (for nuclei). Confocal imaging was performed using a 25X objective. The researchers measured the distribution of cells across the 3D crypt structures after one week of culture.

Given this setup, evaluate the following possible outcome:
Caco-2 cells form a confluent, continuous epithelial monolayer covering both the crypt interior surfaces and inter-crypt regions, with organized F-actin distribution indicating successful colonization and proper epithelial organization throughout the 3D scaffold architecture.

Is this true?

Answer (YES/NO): YES